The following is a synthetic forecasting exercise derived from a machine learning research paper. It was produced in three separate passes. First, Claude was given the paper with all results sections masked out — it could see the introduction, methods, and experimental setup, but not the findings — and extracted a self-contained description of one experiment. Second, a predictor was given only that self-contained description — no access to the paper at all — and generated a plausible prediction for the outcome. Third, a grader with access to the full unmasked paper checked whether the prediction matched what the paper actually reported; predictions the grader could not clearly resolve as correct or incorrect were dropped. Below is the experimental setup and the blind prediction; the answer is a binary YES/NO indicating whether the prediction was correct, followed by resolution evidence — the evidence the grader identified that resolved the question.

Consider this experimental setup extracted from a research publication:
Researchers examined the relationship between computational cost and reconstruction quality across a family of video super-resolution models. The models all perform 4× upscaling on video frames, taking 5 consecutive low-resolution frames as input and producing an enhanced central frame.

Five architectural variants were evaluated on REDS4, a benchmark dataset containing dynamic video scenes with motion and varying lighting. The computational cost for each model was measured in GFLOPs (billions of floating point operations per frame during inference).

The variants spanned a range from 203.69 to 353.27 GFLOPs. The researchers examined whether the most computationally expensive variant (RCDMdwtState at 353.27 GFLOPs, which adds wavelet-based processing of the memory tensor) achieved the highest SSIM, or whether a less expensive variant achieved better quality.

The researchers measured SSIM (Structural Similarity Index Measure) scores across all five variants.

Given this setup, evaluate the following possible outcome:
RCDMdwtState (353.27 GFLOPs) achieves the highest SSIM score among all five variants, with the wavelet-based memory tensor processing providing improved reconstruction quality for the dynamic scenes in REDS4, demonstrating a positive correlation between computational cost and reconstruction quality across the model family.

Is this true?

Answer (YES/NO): NO